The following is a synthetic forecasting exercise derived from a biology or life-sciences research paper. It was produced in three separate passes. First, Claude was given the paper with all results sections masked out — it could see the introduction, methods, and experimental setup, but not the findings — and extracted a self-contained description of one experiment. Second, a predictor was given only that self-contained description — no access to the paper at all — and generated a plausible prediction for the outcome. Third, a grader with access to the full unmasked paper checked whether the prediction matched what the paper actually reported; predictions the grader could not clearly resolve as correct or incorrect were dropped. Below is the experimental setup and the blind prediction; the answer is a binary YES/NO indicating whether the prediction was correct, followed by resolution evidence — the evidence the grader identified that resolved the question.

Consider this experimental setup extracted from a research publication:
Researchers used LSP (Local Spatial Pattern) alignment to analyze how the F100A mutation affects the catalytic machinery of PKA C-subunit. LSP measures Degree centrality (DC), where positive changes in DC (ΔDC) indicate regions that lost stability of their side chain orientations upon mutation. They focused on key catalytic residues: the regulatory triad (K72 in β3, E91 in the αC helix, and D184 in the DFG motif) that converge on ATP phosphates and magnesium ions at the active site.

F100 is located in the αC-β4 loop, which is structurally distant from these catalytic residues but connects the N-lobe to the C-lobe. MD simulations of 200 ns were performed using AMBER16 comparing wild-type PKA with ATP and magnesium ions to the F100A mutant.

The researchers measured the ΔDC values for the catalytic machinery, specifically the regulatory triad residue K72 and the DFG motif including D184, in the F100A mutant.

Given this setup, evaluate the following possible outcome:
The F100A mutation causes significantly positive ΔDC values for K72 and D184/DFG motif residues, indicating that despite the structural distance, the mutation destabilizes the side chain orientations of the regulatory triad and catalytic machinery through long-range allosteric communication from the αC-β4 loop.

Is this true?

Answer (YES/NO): YES